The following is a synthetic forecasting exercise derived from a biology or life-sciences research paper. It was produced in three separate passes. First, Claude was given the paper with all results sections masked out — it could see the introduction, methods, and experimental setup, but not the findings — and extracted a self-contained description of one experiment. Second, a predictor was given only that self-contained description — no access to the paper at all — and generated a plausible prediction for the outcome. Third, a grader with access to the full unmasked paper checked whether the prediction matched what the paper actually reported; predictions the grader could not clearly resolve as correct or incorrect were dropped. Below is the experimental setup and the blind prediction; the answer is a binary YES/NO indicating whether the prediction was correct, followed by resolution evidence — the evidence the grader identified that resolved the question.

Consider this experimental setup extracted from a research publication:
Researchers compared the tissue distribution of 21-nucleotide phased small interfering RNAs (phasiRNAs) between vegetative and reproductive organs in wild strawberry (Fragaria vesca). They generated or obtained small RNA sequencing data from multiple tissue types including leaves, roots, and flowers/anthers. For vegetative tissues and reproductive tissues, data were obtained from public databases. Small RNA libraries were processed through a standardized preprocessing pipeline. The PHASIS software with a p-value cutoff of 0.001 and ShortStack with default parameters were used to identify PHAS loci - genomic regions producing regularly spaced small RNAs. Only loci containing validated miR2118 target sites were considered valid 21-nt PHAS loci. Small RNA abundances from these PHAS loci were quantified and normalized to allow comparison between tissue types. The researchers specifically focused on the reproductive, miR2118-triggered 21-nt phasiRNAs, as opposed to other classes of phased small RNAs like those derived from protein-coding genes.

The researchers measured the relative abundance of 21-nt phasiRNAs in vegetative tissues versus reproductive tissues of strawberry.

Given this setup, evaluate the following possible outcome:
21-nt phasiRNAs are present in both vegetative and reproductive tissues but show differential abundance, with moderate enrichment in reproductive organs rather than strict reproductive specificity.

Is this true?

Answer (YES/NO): NO